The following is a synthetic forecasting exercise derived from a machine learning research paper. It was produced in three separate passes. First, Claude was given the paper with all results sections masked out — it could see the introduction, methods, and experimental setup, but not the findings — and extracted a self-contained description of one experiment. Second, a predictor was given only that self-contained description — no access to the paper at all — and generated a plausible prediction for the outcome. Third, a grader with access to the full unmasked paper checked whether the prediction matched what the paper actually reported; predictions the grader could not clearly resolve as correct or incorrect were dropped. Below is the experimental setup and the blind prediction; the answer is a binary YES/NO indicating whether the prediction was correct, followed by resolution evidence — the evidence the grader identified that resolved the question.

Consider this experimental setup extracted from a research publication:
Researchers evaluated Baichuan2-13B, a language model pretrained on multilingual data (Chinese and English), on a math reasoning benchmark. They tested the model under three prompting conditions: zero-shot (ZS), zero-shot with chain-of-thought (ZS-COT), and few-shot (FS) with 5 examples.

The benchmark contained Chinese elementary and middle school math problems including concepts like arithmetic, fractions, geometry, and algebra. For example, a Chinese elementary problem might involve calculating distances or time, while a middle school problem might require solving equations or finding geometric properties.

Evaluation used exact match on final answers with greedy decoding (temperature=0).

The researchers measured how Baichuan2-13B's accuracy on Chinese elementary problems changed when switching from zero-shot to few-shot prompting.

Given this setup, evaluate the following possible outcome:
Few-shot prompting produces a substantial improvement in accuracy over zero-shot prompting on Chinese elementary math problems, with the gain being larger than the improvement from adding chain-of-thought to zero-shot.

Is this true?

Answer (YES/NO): NO